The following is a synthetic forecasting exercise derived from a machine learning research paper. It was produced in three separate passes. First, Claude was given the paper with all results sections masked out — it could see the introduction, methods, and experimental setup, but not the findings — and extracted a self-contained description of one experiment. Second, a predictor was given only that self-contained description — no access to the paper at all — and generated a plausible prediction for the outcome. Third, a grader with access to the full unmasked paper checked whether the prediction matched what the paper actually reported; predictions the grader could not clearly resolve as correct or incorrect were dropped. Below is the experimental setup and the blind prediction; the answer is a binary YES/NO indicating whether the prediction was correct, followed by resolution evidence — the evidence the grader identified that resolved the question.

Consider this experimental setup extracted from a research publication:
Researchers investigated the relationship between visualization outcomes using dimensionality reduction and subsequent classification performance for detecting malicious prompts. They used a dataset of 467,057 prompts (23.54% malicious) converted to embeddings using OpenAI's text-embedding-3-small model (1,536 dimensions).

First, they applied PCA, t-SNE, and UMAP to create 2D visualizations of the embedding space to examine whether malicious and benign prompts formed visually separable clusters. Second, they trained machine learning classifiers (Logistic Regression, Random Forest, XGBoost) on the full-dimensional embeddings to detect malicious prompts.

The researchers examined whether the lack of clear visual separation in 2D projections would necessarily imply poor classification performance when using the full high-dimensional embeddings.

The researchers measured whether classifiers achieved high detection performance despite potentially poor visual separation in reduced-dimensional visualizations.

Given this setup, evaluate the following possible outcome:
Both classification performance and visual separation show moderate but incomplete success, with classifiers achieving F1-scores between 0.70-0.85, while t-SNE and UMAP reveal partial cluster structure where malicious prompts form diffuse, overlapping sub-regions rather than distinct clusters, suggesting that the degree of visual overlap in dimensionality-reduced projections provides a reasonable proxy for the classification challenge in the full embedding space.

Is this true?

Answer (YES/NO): NO